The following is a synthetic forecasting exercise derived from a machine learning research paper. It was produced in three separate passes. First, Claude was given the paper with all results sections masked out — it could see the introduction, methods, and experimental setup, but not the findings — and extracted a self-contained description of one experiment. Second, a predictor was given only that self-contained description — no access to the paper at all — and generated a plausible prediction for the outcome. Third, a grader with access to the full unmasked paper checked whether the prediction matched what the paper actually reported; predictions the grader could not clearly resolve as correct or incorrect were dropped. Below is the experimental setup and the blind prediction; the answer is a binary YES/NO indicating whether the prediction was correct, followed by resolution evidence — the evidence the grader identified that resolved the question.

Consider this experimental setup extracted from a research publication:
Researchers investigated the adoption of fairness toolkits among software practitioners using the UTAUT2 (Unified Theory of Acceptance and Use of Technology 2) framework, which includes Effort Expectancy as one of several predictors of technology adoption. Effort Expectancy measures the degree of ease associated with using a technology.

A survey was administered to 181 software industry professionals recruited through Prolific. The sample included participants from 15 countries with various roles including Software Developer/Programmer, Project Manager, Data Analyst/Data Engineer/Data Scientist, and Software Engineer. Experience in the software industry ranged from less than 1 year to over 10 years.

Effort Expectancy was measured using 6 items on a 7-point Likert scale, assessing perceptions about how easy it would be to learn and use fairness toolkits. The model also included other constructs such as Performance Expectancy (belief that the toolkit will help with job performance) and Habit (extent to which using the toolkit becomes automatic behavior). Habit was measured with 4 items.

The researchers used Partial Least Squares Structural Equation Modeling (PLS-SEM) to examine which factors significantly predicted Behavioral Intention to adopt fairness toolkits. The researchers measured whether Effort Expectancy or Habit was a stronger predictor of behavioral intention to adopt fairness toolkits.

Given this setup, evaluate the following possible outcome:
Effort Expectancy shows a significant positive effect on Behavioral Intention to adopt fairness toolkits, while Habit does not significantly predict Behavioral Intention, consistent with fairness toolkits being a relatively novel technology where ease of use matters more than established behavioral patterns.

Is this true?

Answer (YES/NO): NO